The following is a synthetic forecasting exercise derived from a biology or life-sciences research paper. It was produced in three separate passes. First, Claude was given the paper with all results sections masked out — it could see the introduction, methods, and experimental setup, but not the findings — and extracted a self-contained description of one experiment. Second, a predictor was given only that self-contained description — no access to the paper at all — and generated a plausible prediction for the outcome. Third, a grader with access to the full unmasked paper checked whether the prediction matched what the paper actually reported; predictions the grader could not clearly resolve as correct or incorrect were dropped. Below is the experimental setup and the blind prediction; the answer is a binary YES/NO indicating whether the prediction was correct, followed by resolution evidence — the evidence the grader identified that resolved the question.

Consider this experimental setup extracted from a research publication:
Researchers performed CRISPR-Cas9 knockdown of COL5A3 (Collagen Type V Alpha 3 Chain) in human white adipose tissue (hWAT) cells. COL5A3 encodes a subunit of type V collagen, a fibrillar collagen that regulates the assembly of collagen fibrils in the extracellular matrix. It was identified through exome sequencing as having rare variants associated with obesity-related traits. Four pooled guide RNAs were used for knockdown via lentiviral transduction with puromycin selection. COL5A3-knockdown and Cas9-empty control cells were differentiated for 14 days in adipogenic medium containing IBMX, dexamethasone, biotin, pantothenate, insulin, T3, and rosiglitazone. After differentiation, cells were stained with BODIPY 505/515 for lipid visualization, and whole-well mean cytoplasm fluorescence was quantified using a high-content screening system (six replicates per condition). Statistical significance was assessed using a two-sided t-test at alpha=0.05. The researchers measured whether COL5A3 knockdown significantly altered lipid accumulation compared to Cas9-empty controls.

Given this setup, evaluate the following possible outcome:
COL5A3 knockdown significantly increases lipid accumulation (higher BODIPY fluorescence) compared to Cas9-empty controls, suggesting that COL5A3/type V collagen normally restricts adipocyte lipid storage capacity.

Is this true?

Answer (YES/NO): YES